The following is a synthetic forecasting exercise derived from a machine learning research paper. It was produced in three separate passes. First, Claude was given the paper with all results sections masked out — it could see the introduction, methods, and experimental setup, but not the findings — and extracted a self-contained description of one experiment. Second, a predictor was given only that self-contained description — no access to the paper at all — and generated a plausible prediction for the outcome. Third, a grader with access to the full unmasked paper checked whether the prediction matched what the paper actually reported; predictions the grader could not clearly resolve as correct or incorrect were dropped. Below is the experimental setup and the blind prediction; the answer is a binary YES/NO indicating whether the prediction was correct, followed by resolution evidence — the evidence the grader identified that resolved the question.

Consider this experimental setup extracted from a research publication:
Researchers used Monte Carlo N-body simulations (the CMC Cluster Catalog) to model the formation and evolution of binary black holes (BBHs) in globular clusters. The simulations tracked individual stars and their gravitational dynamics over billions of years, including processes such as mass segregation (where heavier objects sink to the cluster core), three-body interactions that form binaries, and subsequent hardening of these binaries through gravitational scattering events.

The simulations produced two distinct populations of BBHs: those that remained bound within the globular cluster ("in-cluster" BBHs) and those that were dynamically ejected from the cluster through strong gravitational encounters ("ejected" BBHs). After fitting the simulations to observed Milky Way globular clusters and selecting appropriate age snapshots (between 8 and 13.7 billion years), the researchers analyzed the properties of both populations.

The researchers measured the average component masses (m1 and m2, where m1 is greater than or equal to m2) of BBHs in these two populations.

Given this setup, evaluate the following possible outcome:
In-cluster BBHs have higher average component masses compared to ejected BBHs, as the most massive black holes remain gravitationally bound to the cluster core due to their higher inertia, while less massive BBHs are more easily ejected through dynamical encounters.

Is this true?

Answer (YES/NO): NO